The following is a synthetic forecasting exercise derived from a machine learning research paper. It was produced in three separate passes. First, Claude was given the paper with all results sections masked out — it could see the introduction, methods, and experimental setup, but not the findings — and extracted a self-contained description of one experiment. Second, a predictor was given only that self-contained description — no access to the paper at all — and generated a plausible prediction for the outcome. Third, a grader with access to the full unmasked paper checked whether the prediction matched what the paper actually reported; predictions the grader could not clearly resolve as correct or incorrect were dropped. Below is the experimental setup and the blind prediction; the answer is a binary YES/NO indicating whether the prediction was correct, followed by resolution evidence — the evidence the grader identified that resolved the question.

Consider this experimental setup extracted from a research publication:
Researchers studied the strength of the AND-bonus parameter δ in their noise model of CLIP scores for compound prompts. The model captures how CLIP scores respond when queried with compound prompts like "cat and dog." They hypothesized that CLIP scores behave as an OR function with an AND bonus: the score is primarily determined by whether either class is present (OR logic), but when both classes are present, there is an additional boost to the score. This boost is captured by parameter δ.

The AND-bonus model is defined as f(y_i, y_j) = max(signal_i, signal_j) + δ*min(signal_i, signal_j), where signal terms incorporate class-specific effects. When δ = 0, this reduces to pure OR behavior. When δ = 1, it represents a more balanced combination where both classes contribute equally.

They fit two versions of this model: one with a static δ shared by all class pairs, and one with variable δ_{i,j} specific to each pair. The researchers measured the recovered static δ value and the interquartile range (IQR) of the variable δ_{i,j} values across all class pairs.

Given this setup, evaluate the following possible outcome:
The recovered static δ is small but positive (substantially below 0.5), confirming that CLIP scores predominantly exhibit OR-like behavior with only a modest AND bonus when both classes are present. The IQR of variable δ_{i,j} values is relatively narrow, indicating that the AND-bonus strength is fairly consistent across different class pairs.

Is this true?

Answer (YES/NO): NO